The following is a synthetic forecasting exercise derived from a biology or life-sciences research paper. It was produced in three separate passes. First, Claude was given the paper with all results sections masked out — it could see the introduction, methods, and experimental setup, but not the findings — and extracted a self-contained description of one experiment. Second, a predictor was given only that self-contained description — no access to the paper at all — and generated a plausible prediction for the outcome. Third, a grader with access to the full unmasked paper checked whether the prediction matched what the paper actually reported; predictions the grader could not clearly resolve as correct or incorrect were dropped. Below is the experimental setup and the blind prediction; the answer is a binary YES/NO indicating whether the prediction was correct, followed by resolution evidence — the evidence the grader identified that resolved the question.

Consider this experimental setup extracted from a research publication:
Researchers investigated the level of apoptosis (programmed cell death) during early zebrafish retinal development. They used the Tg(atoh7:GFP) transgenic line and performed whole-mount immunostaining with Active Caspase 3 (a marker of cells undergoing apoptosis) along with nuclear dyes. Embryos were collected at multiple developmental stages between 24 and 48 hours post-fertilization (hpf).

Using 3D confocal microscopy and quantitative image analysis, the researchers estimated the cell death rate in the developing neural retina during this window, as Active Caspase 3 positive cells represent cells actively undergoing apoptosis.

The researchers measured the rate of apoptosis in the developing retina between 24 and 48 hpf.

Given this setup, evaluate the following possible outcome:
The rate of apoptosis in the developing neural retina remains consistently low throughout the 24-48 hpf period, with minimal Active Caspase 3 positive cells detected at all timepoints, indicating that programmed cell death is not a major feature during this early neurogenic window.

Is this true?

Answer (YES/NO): YES